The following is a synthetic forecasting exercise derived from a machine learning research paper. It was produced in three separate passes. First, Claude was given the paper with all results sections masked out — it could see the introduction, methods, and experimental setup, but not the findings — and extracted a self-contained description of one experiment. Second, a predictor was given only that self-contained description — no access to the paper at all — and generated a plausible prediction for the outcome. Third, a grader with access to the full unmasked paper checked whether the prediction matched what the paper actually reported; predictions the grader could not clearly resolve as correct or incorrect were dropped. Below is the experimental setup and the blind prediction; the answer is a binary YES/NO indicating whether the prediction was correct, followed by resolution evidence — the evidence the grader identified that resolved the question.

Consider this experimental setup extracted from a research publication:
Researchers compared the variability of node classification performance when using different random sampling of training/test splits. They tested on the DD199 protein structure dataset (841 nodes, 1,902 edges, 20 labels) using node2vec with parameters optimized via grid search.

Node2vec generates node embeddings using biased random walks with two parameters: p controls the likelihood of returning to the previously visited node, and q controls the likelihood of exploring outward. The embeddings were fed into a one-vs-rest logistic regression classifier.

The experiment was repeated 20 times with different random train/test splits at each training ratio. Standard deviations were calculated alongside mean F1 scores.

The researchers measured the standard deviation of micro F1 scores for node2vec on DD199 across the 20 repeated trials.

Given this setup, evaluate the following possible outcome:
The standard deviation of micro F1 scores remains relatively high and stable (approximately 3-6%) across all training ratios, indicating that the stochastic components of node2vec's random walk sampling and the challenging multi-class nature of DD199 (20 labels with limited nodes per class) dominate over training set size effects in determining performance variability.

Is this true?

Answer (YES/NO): NO